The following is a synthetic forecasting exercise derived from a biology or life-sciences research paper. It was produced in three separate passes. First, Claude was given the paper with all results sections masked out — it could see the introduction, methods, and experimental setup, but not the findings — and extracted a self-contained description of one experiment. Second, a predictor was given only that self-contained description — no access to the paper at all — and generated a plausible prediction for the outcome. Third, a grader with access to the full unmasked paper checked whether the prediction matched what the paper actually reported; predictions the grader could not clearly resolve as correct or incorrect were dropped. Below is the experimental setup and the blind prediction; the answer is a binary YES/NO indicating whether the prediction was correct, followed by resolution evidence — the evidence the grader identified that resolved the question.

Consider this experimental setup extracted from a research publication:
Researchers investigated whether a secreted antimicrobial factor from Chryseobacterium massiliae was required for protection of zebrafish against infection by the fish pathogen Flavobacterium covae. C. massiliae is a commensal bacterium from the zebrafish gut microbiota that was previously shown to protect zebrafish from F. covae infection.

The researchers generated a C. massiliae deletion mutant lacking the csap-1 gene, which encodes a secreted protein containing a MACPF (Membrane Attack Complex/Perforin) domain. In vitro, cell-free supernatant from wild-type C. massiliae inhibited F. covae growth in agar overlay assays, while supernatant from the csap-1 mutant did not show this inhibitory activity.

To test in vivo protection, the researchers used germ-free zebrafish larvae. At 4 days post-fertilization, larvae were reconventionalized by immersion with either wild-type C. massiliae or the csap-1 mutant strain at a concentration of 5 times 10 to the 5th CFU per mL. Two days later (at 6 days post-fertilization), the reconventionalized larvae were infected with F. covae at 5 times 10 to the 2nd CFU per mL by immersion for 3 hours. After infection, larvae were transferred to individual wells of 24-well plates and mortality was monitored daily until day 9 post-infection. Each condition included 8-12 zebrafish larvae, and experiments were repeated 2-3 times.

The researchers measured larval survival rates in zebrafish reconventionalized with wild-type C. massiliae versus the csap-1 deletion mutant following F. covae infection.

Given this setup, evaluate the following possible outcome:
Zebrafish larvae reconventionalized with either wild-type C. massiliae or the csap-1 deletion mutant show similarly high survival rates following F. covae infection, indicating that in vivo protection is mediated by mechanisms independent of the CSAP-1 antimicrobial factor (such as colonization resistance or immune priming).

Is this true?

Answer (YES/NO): YES